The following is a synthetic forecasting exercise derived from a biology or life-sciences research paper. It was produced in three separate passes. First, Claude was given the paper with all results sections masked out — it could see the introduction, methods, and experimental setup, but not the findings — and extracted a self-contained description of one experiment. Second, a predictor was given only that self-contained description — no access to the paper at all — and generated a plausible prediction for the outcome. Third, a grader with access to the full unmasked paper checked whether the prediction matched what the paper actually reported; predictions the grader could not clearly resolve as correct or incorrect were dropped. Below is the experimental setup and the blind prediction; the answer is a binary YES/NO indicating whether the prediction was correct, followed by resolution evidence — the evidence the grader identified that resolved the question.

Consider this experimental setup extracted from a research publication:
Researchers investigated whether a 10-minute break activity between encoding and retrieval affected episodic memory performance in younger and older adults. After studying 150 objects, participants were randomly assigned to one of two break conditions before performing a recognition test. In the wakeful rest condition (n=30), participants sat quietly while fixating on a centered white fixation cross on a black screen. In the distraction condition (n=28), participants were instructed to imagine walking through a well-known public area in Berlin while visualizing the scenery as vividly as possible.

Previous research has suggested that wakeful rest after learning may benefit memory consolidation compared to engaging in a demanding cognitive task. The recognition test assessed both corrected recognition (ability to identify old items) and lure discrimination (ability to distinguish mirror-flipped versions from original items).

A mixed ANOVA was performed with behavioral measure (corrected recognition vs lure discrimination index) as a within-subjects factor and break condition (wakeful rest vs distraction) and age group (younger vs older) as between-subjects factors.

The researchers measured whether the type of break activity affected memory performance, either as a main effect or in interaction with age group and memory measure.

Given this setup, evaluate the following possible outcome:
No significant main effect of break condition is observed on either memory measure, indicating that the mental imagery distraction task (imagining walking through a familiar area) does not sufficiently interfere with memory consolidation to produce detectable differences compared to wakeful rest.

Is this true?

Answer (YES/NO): YES